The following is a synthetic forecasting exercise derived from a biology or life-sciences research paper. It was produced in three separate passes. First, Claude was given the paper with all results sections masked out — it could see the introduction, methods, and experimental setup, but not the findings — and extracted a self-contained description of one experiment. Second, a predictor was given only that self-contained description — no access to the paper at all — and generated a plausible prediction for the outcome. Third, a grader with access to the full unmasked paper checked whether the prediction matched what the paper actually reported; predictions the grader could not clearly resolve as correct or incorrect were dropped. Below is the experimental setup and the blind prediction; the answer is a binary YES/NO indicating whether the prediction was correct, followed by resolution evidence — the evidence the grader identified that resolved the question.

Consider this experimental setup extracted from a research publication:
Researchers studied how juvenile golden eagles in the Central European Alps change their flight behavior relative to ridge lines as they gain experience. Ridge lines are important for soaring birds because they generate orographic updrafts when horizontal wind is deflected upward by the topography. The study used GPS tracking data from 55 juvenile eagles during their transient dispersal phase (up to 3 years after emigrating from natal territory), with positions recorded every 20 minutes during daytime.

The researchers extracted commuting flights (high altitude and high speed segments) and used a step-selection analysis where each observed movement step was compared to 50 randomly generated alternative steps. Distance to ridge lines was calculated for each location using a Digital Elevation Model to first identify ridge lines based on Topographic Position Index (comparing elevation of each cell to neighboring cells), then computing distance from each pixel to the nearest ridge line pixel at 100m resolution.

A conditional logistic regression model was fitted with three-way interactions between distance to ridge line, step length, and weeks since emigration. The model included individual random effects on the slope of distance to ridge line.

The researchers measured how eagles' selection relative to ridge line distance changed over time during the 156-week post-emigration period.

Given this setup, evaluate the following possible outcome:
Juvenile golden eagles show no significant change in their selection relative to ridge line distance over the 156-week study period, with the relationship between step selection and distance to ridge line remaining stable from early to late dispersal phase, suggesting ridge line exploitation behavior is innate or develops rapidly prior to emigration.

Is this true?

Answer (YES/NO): NO